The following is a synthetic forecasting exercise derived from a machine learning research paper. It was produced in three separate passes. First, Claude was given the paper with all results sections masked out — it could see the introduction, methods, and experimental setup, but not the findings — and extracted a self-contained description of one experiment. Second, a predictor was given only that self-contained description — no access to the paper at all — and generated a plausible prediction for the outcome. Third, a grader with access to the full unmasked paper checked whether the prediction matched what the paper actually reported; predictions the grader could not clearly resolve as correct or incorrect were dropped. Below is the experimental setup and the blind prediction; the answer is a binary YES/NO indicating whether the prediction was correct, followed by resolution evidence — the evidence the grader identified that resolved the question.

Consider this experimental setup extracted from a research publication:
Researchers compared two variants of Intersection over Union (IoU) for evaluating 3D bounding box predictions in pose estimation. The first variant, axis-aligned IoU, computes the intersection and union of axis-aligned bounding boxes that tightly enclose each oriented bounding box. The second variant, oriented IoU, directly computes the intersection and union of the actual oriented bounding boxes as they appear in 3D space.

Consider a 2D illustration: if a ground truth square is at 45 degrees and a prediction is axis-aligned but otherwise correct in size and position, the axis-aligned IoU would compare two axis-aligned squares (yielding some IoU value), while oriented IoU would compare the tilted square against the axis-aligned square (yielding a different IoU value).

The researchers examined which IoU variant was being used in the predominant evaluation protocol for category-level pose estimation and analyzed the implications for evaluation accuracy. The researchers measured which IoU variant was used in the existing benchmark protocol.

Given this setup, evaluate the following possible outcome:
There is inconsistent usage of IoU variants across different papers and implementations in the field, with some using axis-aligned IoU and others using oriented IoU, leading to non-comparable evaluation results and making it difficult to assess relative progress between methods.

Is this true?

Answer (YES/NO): NO